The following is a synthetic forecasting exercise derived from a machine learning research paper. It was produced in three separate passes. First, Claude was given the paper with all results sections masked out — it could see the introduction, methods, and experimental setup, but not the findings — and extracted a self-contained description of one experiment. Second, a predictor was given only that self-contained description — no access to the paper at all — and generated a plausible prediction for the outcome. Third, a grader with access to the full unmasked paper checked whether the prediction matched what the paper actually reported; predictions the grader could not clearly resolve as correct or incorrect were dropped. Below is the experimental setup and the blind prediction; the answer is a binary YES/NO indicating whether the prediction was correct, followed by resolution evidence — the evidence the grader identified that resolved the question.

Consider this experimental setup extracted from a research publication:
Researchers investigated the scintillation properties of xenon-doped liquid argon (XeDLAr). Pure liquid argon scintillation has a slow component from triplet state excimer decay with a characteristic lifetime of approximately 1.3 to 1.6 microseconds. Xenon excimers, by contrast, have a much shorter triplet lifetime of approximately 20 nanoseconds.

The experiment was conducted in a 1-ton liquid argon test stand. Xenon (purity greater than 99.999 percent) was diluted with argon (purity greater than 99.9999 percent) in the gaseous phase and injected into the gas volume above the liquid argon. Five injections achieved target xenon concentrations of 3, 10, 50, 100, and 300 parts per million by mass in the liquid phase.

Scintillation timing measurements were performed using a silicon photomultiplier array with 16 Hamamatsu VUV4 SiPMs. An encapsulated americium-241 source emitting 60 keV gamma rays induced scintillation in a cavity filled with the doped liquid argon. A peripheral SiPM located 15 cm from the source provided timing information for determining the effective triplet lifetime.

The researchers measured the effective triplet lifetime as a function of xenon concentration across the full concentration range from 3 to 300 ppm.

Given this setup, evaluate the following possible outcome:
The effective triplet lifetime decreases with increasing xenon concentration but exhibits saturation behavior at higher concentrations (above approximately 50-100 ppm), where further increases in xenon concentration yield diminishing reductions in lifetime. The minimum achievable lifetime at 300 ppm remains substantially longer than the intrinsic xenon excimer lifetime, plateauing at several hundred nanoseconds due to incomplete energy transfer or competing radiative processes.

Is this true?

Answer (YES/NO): NO